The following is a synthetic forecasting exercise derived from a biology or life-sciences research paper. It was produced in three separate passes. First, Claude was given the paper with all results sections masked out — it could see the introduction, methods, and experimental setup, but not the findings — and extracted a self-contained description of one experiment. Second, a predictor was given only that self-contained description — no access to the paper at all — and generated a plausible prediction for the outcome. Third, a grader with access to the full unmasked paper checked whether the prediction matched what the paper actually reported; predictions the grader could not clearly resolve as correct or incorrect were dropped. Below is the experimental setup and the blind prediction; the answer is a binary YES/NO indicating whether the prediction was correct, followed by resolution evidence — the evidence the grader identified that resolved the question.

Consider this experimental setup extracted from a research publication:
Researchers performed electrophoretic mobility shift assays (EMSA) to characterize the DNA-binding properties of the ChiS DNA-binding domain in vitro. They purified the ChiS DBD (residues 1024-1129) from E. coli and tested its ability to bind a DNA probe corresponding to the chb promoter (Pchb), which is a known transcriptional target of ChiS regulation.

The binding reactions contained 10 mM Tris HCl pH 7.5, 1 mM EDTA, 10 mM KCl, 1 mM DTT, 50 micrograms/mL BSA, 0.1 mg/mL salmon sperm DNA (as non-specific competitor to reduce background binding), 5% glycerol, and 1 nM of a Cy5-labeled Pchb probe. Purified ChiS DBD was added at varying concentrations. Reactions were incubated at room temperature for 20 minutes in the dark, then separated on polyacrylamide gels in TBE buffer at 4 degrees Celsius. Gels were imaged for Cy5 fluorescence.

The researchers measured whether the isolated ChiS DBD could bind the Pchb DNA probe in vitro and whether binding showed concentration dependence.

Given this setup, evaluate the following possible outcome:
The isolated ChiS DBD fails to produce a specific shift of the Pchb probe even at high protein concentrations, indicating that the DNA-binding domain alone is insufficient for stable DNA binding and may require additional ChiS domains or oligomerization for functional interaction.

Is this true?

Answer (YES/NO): NO